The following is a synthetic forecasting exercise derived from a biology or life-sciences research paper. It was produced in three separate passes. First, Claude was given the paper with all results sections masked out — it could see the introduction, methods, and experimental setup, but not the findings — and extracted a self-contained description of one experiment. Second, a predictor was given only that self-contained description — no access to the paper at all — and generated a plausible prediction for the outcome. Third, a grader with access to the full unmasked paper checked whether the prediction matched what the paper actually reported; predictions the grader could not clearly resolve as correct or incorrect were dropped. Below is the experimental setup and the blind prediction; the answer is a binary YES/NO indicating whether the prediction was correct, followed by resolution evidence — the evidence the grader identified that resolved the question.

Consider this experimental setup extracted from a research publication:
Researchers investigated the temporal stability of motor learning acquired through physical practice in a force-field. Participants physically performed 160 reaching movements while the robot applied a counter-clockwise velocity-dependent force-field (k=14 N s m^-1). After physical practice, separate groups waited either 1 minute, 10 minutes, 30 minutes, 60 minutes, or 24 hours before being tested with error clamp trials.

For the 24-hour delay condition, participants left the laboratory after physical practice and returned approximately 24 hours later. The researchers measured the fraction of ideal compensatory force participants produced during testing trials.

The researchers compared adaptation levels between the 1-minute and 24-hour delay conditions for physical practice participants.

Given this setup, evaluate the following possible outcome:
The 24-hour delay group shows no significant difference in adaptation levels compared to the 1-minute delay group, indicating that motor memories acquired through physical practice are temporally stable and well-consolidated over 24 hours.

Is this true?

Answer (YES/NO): NO